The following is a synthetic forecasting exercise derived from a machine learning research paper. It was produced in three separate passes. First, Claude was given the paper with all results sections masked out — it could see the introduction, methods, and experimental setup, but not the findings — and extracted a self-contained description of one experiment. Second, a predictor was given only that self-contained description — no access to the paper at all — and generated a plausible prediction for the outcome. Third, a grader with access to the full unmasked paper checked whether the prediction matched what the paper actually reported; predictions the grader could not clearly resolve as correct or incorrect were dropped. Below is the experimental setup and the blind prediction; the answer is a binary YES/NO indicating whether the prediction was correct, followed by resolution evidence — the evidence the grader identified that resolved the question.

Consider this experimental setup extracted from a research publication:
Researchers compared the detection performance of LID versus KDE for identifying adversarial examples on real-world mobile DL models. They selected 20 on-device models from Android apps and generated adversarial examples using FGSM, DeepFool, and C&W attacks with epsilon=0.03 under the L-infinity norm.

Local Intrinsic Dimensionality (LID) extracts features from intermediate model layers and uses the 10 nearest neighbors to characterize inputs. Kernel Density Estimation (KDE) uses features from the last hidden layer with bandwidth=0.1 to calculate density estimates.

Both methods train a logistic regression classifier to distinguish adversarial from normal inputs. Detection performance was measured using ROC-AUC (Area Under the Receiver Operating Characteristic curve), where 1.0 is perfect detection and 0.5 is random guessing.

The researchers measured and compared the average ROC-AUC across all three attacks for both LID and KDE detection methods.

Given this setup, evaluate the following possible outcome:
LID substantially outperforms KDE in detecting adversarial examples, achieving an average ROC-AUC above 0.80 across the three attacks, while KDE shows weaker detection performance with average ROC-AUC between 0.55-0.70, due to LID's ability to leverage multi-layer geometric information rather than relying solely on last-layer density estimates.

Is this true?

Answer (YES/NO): NO